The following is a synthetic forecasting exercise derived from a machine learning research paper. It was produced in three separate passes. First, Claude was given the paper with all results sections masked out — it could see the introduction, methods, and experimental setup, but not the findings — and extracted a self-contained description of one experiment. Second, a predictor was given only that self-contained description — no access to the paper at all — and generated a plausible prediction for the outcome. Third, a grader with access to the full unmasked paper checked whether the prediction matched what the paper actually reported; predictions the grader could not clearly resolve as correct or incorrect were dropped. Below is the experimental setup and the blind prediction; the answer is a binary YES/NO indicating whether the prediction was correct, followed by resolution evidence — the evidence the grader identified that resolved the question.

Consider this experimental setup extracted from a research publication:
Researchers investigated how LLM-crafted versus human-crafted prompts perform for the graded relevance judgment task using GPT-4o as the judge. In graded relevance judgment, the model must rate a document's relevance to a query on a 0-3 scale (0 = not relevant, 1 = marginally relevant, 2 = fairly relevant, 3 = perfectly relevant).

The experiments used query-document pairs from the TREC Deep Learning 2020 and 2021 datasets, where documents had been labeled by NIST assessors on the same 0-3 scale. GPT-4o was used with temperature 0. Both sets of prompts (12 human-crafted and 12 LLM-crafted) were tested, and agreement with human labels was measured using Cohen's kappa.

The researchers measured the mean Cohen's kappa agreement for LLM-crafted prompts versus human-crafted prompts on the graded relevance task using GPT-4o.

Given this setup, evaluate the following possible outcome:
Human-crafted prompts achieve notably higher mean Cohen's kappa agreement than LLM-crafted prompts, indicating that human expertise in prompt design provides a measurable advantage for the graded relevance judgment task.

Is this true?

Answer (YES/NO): NO